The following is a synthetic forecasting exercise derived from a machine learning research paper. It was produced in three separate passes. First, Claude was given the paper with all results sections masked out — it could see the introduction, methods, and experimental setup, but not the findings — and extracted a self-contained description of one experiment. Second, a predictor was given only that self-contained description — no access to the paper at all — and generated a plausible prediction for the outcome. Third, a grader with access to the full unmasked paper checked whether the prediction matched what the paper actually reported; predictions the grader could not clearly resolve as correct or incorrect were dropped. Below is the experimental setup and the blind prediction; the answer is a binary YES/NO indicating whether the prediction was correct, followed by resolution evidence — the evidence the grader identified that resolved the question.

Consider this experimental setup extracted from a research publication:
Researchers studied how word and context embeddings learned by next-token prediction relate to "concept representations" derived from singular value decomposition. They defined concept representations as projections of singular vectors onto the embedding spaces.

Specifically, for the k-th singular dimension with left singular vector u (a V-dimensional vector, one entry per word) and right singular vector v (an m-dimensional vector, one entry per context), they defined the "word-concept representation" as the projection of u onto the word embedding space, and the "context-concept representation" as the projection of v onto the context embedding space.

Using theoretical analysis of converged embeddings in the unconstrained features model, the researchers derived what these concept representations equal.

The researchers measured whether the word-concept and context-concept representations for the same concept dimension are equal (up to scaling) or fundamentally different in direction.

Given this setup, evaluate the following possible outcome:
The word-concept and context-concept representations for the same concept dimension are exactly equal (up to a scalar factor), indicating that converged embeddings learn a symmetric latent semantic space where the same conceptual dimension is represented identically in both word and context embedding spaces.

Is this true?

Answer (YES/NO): YES